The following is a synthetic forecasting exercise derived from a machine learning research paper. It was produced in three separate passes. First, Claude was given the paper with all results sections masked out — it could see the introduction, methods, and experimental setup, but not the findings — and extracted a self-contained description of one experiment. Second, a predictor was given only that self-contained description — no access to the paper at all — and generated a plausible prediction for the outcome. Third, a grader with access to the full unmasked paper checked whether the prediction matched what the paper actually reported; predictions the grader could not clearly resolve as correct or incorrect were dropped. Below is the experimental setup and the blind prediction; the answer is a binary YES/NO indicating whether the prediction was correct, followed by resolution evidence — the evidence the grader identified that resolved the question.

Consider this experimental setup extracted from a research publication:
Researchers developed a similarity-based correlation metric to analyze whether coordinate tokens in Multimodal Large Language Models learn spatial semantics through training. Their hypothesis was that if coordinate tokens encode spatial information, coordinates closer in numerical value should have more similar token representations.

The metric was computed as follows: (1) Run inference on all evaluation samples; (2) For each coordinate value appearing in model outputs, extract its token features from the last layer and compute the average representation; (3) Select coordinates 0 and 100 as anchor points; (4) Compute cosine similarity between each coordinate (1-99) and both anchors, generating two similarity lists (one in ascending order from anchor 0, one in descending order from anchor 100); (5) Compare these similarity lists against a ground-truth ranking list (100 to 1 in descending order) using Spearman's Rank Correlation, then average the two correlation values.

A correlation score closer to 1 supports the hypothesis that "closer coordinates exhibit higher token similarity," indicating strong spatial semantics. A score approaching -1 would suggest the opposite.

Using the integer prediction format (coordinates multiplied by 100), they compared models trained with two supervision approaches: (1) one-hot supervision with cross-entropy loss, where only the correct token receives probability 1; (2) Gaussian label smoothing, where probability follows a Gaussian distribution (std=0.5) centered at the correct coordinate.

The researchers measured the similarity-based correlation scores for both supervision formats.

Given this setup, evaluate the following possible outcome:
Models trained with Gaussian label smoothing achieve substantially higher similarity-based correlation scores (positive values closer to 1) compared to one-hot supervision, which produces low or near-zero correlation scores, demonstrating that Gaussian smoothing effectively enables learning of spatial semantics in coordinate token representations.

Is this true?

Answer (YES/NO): NO